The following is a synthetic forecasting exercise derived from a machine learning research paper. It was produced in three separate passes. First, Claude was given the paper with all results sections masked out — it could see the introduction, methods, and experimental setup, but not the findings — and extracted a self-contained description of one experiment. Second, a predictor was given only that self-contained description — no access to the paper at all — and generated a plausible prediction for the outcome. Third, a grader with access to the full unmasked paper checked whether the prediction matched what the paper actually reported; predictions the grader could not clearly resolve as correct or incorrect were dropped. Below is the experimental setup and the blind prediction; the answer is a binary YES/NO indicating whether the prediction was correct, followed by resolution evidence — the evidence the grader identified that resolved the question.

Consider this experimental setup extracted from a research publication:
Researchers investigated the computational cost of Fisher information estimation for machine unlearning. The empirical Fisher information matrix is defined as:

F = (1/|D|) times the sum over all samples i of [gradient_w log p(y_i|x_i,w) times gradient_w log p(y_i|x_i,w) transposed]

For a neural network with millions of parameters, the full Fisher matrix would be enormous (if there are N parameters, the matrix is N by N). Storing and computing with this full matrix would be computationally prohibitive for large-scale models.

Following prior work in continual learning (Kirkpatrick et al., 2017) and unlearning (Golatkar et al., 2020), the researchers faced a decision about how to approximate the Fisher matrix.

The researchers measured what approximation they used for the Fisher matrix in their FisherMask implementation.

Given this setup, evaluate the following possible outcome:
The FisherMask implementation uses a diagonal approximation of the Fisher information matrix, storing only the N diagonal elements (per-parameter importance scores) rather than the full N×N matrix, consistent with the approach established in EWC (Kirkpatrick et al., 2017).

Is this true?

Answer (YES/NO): YES